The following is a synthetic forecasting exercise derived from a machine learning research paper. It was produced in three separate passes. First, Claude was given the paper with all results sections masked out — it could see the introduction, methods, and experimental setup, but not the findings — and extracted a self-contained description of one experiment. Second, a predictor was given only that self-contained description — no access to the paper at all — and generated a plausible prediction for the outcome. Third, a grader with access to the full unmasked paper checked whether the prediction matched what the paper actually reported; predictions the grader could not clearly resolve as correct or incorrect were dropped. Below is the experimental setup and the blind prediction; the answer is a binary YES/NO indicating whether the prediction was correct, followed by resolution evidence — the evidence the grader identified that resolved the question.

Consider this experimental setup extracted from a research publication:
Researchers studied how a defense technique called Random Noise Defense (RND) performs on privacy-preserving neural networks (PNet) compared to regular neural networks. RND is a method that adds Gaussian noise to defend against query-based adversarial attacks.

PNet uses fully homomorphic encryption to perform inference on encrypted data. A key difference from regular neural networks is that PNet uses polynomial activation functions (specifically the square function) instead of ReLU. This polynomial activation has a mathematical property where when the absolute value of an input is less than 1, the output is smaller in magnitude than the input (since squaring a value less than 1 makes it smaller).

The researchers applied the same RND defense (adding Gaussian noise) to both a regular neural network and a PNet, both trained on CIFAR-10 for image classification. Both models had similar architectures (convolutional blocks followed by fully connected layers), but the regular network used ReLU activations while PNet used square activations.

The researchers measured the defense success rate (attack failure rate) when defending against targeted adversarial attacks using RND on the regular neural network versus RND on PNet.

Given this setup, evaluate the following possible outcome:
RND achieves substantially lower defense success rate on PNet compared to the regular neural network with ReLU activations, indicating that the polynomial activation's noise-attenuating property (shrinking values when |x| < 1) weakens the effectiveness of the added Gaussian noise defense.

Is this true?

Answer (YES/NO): YES